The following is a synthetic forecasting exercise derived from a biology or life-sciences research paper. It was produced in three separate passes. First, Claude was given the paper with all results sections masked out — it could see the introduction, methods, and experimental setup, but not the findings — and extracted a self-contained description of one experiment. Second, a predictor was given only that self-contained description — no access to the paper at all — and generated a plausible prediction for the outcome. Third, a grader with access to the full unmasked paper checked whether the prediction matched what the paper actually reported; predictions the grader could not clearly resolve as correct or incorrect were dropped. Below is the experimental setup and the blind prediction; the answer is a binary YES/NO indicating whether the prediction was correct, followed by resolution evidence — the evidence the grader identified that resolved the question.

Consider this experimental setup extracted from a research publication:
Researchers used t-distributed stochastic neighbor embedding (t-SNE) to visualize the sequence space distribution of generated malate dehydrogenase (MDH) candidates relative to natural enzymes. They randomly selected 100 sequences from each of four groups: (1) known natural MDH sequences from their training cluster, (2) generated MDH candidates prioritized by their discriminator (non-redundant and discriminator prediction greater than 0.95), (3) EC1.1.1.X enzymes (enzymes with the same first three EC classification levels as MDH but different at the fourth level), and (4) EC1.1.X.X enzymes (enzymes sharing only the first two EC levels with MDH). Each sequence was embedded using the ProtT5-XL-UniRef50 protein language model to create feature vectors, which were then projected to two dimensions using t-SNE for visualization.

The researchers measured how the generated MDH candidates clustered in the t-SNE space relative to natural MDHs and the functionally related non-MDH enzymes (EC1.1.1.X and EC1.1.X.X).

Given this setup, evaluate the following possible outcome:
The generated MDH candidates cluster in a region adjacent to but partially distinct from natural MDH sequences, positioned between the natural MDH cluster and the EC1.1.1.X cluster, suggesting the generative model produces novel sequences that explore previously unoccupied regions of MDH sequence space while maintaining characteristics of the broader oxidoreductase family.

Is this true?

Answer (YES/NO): NO